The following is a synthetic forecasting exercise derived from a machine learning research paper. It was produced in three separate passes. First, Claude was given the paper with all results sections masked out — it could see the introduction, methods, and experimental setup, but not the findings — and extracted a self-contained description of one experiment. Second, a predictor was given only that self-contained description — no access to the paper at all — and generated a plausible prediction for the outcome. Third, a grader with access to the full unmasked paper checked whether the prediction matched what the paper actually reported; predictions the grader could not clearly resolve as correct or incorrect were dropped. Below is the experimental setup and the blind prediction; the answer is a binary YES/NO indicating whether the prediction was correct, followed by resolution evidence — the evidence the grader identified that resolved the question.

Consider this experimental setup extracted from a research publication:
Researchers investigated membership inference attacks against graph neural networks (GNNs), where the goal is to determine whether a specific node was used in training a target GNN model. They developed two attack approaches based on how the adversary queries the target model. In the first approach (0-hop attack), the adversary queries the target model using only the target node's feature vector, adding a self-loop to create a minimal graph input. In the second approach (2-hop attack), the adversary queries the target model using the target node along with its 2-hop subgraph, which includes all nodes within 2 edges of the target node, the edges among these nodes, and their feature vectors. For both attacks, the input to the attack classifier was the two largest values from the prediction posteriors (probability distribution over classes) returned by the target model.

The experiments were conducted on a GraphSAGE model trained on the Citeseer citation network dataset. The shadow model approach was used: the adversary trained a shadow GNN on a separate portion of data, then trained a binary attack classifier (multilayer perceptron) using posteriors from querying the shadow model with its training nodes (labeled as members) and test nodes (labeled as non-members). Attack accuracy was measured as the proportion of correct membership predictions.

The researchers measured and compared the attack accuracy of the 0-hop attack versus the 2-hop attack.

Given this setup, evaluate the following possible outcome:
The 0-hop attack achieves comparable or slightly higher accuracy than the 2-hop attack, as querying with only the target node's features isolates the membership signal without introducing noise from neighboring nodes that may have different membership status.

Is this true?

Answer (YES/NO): NO